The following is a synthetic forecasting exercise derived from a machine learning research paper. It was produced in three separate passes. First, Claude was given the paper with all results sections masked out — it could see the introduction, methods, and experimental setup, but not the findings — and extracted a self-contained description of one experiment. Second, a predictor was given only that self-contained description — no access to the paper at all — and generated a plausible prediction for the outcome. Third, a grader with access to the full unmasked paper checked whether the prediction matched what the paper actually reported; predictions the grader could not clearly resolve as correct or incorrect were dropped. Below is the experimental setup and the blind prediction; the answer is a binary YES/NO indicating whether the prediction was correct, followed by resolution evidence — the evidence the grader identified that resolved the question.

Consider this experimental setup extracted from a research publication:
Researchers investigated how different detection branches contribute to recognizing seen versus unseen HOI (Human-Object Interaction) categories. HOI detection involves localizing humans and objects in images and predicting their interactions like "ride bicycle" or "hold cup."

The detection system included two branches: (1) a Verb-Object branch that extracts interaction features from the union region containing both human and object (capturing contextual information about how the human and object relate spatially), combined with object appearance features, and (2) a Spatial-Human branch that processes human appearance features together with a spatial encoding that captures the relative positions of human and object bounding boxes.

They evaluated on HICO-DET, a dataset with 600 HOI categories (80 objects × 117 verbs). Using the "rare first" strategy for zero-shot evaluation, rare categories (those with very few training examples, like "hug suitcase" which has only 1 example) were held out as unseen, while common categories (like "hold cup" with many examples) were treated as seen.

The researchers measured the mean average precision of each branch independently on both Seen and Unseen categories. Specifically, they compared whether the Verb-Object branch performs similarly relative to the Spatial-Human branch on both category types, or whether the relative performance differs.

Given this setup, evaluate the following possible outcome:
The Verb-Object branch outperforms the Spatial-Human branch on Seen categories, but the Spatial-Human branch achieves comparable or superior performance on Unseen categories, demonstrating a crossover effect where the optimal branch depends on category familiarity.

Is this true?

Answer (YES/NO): NO